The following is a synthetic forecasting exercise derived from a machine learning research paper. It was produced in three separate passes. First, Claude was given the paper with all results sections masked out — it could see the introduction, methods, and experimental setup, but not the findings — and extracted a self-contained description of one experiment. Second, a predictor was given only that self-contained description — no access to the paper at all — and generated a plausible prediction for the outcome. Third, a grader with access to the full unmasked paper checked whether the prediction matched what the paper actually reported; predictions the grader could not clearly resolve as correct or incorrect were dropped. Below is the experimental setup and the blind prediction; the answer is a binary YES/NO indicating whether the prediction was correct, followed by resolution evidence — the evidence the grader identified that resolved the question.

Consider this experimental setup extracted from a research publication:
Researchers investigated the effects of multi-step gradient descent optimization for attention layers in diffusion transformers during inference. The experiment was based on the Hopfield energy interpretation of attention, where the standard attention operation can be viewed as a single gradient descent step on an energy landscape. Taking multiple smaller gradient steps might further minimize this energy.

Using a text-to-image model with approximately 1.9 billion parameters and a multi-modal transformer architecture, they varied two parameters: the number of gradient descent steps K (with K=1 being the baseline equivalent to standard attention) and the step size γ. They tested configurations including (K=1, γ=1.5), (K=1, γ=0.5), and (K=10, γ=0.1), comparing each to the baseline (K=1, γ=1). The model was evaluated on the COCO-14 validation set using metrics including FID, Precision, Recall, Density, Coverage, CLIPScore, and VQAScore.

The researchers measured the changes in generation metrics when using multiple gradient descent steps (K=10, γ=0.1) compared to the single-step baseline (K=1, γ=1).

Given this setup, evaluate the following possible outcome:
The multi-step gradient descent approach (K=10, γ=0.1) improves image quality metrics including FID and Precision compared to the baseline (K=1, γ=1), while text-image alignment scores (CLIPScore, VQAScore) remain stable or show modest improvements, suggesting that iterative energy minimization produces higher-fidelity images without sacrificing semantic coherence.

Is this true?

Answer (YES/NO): NO